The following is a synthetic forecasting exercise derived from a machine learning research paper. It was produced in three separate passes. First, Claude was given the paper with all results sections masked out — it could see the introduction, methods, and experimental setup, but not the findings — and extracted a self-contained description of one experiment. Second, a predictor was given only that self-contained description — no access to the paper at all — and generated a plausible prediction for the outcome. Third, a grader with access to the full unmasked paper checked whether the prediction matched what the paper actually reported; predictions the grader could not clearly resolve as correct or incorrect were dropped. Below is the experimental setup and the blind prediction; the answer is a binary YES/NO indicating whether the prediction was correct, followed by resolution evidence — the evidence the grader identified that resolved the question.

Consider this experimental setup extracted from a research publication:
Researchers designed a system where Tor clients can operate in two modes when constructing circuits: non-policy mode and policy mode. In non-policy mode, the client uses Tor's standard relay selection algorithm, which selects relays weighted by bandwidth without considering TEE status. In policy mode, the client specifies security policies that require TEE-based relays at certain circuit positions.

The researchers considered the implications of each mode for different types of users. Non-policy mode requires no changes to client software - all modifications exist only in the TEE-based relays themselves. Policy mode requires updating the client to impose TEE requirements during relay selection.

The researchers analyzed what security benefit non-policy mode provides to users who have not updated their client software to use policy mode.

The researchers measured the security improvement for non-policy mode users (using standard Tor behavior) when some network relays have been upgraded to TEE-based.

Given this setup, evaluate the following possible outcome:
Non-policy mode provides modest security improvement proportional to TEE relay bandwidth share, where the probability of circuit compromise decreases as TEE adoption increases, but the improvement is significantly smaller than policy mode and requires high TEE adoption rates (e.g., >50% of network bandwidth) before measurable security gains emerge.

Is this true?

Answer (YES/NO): NO